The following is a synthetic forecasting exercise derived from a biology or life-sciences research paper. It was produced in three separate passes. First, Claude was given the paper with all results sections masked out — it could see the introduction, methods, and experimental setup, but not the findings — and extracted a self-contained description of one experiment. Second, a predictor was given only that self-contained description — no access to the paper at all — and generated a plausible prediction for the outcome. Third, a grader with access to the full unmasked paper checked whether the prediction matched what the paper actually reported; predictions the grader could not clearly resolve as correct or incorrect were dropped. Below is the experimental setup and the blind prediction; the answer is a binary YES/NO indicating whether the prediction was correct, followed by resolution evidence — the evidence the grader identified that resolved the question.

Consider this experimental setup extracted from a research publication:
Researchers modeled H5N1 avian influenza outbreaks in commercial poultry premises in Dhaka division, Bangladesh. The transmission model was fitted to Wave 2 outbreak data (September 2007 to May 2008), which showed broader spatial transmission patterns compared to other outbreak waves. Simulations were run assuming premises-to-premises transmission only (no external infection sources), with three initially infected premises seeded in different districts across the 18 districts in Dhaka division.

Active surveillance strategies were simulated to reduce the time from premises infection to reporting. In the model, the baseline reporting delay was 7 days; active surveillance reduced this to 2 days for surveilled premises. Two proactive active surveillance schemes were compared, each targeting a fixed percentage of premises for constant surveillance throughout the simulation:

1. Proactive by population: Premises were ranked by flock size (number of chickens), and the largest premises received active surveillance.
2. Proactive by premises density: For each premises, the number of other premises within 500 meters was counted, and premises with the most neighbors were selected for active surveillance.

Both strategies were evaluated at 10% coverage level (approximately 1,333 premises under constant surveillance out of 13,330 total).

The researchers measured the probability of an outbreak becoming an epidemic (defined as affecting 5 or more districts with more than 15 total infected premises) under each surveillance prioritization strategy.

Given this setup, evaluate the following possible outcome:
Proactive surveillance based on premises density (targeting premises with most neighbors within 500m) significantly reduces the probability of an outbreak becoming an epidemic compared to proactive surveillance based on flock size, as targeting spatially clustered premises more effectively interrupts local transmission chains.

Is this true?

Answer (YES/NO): NO